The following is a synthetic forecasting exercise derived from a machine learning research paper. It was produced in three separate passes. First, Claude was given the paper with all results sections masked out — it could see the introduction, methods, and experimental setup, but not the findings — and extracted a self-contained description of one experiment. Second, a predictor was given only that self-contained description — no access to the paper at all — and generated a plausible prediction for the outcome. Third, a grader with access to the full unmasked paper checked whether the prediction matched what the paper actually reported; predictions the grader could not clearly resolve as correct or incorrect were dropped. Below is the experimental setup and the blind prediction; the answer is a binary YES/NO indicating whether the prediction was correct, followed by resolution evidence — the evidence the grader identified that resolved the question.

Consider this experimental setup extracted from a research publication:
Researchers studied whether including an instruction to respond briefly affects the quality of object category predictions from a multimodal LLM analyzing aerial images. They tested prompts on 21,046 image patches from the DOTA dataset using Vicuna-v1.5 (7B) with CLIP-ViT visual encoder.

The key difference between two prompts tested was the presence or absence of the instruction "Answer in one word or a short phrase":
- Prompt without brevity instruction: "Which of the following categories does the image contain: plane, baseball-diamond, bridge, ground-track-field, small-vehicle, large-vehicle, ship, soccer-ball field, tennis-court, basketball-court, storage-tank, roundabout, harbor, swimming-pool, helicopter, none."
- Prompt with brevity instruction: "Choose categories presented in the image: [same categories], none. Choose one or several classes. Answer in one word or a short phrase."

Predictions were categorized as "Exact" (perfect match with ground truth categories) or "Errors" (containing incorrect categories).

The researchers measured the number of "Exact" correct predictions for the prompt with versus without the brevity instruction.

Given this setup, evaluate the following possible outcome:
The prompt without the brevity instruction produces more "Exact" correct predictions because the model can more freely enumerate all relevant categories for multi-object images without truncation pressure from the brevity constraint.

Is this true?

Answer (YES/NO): NO